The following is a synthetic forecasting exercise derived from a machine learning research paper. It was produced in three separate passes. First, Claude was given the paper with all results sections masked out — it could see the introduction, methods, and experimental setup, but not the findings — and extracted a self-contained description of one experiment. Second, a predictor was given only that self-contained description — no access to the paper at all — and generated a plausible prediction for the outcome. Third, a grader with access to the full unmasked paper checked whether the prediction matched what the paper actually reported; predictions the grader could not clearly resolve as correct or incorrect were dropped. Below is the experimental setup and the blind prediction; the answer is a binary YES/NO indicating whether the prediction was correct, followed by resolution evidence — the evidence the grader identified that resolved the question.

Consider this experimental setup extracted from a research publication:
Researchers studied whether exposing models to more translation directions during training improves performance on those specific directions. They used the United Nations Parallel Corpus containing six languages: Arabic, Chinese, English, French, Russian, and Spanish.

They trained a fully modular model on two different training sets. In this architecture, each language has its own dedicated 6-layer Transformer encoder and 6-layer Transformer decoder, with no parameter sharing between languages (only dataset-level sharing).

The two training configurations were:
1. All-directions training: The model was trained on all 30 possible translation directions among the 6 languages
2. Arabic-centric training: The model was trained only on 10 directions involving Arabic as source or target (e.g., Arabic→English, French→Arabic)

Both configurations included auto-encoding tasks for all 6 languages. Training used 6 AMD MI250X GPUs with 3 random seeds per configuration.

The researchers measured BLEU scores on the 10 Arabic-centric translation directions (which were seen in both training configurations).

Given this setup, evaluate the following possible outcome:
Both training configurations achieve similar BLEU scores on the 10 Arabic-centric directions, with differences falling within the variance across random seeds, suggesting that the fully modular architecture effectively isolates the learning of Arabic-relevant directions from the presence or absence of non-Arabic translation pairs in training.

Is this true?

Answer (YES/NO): YES